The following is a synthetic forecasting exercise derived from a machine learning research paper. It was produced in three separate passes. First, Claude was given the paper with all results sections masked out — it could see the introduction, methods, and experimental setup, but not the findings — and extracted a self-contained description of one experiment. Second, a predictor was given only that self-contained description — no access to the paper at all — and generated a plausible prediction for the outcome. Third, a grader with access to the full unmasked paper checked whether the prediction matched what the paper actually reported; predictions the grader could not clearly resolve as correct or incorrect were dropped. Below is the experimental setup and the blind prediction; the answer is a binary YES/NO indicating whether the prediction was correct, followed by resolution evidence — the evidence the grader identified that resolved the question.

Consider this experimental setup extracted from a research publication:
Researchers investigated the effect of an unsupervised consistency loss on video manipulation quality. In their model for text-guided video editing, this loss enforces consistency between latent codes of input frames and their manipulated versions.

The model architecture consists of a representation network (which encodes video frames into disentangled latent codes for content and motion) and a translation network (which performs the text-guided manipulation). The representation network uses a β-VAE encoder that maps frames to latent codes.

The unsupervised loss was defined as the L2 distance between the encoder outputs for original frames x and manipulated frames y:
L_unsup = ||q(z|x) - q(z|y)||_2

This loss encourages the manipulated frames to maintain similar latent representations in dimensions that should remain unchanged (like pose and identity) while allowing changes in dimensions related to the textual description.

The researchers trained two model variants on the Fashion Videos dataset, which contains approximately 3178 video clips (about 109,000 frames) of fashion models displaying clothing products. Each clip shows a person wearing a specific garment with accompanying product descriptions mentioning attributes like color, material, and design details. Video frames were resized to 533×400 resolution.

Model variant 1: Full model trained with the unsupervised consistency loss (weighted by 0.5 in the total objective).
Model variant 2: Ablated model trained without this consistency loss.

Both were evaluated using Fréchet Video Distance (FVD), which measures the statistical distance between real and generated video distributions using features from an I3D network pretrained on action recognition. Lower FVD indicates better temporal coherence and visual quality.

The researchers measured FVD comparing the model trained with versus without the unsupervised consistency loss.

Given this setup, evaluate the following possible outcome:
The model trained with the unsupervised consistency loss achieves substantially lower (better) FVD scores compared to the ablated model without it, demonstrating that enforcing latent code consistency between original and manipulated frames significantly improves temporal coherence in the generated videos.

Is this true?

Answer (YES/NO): NO